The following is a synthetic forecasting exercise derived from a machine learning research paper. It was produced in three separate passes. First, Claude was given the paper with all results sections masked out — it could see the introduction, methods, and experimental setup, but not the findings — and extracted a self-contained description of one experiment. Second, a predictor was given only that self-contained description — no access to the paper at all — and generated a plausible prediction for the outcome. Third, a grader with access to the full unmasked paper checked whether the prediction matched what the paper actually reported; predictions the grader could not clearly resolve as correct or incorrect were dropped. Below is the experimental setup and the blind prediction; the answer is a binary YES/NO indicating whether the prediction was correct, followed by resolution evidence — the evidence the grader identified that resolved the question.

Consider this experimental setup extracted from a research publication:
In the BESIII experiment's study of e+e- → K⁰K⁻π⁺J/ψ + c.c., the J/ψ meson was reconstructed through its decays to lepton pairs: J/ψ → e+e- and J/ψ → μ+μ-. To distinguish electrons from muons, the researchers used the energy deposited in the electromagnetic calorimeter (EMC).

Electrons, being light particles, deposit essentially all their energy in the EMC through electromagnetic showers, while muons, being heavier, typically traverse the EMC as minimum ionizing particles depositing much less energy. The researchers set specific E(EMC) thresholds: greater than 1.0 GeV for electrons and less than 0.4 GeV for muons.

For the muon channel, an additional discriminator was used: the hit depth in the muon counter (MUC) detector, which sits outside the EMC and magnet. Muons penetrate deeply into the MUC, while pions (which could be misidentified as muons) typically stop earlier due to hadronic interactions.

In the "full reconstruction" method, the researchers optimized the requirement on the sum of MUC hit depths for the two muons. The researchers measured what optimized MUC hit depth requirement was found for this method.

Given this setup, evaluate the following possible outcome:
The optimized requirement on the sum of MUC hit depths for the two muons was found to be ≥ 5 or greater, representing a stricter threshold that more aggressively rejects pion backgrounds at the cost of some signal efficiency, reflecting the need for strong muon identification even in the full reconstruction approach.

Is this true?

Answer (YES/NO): NO